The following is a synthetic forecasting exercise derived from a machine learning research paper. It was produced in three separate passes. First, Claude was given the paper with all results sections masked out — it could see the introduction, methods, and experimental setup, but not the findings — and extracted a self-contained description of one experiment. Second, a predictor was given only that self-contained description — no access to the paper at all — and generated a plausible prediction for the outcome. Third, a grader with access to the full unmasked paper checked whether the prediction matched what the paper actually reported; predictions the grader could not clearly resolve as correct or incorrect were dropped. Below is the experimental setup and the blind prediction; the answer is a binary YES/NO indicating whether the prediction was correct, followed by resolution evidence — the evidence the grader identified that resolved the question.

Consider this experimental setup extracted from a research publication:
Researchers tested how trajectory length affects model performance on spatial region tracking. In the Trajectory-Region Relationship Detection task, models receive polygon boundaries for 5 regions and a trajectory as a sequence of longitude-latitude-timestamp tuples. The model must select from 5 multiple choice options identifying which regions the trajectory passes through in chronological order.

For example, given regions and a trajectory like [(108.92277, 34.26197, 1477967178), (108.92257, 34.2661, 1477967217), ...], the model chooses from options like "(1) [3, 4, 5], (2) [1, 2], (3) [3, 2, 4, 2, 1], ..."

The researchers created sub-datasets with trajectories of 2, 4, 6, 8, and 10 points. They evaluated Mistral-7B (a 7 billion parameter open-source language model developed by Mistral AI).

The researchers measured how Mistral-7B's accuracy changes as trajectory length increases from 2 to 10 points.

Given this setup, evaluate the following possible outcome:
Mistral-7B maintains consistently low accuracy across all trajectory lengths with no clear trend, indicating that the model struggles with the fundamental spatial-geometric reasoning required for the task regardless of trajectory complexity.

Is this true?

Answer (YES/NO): NO